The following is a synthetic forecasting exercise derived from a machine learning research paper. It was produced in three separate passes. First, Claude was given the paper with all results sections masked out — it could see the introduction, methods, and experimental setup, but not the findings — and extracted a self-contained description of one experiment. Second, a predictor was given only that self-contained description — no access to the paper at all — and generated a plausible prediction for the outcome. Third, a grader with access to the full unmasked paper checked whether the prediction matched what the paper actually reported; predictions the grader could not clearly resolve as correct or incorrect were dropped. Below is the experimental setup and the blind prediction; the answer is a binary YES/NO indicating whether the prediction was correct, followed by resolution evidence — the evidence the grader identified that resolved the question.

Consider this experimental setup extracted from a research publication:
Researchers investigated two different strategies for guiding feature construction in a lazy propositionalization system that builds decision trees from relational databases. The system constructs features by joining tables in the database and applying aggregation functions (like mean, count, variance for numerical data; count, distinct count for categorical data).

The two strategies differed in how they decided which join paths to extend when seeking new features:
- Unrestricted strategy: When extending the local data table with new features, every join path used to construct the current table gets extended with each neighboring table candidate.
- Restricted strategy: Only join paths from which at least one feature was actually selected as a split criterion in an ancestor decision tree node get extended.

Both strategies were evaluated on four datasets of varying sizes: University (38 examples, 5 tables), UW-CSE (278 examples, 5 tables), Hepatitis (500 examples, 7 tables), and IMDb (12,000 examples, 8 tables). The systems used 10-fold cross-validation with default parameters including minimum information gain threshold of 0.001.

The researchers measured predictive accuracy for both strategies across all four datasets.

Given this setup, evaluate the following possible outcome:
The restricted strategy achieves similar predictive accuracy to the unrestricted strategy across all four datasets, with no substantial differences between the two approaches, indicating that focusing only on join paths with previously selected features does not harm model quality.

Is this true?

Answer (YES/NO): YES